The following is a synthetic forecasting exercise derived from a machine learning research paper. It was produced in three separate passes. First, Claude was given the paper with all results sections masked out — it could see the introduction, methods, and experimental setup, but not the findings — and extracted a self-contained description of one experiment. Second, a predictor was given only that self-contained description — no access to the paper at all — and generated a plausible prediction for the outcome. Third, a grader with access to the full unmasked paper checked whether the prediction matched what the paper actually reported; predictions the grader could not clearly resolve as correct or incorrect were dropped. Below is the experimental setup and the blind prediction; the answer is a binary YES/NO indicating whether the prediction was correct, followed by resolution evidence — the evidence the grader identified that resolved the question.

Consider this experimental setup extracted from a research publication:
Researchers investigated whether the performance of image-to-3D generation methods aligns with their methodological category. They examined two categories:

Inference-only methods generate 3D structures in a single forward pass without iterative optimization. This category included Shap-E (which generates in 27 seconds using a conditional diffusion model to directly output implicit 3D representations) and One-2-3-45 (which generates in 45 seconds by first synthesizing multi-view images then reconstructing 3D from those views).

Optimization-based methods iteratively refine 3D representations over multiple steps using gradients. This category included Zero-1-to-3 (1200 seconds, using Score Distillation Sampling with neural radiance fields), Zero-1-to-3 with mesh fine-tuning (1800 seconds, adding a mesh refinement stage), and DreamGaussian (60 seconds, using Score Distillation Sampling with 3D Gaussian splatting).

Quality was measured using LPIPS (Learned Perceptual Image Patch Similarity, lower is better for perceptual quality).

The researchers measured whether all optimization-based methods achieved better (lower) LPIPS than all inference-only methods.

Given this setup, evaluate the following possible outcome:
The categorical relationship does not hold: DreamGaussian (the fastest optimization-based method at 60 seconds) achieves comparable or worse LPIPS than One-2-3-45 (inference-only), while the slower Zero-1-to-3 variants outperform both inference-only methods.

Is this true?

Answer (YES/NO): NO